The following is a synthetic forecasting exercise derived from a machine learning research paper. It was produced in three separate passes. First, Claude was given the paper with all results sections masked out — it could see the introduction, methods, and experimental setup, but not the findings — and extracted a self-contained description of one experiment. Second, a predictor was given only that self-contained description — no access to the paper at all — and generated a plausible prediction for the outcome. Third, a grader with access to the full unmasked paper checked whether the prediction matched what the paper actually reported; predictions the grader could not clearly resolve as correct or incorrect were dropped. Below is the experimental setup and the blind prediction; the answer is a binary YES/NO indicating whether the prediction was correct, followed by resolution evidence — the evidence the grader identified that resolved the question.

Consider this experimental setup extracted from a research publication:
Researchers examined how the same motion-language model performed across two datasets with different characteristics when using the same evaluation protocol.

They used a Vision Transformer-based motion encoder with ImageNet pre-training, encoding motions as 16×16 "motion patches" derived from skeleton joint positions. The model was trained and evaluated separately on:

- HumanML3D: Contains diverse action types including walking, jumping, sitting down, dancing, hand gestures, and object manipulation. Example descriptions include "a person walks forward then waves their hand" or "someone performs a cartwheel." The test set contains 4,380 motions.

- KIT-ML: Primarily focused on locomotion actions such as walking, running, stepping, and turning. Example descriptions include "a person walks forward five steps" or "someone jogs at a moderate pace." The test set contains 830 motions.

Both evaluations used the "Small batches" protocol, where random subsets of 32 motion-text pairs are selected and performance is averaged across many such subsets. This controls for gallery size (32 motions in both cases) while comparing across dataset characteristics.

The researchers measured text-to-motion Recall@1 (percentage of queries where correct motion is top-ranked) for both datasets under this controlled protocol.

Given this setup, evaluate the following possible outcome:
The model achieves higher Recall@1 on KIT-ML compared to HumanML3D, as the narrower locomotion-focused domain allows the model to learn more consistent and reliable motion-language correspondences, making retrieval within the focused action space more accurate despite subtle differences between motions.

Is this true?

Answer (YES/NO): NO